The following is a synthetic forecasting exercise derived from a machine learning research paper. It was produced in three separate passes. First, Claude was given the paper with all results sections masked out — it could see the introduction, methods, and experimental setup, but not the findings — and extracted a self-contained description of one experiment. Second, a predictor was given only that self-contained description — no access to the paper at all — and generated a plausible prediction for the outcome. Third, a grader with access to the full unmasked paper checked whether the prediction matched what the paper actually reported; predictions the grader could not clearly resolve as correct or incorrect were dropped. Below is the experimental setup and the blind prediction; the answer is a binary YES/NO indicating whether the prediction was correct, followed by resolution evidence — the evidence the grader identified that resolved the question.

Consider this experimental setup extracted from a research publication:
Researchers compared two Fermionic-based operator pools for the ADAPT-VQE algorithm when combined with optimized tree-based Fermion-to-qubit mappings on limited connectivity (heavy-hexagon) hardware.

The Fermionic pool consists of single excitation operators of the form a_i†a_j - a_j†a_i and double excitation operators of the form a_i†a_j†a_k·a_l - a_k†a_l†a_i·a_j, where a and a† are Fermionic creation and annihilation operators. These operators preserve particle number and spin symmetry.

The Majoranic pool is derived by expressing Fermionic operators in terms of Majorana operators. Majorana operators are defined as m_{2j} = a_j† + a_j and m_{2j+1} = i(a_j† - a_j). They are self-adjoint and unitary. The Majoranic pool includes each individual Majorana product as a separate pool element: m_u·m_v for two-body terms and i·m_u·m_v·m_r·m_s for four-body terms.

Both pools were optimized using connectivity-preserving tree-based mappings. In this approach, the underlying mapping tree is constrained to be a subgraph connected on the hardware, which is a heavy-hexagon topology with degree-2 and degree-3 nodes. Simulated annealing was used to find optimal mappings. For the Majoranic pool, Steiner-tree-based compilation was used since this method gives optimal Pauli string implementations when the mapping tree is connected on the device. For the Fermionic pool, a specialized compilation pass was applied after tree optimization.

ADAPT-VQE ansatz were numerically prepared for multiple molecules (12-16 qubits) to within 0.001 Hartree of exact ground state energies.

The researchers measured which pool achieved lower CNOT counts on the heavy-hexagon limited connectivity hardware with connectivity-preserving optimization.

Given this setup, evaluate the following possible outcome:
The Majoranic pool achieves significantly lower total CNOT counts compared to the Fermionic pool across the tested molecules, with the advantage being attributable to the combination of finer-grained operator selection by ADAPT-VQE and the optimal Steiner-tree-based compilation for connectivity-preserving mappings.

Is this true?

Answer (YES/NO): NO